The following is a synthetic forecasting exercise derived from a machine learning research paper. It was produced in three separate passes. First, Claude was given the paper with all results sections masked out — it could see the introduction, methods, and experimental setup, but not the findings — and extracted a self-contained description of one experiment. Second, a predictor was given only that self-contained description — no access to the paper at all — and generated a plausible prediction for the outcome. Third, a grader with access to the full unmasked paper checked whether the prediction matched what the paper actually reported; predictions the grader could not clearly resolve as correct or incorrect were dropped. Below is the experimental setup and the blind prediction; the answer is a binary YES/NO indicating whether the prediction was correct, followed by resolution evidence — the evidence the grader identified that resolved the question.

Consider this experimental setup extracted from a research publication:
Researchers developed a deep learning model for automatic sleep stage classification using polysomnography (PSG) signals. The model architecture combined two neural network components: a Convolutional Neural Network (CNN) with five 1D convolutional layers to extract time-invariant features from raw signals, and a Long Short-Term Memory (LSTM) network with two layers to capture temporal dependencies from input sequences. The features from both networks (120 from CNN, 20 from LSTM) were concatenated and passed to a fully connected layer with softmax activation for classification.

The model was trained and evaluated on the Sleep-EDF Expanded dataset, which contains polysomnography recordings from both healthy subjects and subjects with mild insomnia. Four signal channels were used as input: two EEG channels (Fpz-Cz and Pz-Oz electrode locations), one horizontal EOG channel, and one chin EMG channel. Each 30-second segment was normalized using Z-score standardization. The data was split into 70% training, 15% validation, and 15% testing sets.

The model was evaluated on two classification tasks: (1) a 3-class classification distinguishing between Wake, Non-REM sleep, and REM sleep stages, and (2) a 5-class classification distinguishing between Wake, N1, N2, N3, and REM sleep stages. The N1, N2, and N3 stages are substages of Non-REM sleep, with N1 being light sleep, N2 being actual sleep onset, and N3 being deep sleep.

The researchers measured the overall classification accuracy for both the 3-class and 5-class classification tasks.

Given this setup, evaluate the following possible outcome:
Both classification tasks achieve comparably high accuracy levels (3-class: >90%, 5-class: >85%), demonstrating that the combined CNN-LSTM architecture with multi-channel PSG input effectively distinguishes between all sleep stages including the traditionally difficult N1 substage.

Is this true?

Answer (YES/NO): NO